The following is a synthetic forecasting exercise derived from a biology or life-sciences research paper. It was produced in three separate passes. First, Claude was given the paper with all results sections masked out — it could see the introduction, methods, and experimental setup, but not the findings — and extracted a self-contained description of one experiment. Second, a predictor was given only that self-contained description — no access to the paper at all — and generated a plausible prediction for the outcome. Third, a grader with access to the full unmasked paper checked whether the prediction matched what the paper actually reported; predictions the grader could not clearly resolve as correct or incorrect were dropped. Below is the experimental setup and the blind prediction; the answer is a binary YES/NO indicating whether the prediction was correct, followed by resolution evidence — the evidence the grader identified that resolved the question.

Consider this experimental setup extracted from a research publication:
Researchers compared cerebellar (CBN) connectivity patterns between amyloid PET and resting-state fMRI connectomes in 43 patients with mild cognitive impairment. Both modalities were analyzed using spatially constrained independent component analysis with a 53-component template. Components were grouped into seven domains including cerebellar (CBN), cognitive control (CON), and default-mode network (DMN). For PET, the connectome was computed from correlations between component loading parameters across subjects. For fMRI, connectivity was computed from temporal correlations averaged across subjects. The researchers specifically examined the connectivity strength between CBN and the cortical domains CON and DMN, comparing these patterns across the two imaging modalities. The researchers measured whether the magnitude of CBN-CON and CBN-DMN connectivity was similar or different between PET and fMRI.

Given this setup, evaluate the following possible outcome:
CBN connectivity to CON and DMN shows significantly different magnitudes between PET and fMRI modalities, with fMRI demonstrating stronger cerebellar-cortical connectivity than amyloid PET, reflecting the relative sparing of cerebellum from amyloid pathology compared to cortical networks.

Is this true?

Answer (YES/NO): NO